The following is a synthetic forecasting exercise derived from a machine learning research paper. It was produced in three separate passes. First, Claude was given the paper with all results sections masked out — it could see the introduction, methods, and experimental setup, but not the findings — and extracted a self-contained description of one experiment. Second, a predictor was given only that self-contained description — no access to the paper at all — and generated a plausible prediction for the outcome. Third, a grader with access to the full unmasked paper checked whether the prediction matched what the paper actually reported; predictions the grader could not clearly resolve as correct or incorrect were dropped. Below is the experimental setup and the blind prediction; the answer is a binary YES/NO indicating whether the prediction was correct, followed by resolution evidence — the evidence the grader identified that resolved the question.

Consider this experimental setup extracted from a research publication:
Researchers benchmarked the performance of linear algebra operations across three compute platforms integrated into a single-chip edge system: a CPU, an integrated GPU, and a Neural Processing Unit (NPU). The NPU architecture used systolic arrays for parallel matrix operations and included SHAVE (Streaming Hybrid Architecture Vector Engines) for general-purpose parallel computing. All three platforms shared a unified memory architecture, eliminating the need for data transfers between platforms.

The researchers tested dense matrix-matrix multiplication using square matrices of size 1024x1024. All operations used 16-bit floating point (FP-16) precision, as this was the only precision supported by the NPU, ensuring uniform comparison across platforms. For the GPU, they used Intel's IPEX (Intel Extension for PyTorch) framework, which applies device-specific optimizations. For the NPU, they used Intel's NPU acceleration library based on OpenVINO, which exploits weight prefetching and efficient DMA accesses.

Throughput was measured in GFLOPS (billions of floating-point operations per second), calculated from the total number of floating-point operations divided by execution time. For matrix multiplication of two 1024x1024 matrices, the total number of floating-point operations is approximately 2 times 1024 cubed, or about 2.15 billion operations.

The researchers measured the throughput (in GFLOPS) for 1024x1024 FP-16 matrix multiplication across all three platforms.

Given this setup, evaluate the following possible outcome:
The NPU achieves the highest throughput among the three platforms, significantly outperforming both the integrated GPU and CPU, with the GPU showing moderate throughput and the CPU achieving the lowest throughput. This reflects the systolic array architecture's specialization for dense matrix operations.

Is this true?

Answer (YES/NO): NO